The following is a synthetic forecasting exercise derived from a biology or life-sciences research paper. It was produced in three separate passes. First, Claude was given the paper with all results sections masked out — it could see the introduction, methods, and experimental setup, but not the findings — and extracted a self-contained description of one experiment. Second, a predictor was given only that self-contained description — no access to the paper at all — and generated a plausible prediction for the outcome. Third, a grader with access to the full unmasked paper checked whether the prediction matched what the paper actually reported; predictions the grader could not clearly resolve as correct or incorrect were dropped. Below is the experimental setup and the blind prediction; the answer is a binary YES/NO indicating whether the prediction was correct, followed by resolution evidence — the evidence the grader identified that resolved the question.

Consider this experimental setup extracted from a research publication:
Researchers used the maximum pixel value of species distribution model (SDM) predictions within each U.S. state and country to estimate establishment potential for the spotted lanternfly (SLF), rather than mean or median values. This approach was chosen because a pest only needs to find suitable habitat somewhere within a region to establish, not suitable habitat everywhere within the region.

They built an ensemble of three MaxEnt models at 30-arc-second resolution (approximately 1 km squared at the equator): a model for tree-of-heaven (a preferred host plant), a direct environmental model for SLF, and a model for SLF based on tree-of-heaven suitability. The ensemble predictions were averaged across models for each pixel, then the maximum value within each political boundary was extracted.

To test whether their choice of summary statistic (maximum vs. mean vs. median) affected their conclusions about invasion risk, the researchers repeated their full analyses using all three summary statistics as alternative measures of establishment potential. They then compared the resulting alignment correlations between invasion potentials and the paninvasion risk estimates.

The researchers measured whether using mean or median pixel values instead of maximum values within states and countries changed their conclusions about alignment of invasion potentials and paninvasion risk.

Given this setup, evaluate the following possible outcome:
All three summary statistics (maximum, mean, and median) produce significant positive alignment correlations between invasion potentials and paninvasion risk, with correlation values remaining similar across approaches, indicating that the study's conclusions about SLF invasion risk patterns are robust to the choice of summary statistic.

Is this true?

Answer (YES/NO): YES